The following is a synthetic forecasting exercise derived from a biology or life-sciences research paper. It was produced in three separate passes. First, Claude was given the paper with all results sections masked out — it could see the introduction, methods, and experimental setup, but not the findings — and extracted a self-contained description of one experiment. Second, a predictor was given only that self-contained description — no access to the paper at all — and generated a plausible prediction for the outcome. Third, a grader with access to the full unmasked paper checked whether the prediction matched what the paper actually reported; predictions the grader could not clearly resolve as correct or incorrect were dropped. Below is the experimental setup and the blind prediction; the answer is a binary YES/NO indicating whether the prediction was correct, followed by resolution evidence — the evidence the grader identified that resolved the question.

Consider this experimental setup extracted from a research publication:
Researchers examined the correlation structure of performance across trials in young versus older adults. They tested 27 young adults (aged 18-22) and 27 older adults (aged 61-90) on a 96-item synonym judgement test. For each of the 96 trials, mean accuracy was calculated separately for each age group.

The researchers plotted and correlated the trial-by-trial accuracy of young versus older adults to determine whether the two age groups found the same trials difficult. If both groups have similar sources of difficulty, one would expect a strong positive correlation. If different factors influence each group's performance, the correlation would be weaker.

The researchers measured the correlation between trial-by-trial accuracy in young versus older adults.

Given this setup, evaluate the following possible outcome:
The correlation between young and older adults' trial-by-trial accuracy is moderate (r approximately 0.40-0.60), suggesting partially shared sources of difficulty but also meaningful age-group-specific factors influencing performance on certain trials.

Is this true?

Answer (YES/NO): NO